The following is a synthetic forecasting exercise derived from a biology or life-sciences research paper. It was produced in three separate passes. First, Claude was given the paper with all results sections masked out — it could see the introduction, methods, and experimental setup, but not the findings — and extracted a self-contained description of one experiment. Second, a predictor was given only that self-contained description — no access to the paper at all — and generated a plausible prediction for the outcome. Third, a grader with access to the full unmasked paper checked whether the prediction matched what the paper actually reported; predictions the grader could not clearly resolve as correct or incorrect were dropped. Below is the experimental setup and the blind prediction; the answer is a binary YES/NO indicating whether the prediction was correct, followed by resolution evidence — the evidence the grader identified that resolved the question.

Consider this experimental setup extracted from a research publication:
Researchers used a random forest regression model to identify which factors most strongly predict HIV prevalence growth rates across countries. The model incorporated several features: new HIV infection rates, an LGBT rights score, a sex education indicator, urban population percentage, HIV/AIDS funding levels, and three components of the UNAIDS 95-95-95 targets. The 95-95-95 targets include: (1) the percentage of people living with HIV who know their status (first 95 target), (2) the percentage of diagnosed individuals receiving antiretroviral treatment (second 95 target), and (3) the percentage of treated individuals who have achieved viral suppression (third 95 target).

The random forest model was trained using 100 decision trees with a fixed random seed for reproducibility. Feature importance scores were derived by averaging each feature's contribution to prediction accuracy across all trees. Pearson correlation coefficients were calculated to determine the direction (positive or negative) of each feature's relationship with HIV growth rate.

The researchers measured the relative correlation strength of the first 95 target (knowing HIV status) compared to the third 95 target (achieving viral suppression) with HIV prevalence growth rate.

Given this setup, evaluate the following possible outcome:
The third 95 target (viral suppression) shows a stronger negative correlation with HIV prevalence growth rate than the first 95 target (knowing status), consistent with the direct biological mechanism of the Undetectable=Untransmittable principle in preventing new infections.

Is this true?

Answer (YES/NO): NO